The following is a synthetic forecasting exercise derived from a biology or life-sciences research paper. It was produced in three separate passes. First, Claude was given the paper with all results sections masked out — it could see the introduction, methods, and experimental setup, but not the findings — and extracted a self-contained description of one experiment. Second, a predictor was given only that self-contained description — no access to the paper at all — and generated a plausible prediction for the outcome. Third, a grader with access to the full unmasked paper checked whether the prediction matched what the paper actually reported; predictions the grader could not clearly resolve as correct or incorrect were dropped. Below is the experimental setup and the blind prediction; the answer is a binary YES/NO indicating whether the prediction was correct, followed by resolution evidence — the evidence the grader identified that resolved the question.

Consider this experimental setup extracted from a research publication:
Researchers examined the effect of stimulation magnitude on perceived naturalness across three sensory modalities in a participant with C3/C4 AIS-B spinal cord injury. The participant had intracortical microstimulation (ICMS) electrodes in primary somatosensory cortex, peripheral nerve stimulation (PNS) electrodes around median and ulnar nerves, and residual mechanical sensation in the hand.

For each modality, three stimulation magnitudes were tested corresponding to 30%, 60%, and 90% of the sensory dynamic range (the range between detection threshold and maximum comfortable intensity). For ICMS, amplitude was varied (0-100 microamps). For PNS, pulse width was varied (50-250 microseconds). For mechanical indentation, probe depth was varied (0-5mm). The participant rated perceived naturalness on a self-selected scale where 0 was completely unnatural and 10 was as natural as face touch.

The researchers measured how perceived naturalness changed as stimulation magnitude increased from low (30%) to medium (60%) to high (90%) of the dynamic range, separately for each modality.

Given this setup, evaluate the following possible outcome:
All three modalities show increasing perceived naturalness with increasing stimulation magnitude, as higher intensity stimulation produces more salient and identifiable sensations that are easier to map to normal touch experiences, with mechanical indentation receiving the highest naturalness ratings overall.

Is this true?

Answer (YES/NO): NO